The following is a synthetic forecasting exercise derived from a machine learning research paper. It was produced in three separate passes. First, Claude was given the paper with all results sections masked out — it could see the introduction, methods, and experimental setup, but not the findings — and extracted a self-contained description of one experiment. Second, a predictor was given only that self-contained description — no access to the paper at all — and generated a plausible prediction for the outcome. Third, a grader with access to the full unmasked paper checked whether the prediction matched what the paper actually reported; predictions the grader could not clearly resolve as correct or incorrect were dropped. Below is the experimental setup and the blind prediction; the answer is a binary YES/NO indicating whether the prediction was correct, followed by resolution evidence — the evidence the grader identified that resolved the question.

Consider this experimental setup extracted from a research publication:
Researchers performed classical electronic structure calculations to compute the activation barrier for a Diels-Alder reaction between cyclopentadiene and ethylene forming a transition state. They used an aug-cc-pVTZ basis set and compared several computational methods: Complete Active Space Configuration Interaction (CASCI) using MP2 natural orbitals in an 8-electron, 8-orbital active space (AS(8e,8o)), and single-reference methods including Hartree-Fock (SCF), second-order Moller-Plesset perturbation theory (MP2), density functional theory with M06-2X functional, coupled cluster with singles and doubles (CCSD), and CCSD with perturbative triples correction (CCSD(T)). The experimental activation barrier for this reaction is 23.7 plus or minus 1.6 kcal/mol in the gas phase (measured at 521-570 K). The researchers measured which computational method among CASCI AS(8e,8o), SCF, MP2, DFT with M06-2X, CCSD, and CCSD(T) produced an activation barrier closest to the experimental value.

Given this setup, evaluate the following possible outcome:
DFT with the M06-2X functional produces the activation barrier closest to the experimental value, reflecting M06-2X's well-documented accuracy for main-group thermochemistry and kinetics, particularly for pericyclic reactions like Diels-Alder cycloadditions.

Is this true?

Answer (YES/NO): NO